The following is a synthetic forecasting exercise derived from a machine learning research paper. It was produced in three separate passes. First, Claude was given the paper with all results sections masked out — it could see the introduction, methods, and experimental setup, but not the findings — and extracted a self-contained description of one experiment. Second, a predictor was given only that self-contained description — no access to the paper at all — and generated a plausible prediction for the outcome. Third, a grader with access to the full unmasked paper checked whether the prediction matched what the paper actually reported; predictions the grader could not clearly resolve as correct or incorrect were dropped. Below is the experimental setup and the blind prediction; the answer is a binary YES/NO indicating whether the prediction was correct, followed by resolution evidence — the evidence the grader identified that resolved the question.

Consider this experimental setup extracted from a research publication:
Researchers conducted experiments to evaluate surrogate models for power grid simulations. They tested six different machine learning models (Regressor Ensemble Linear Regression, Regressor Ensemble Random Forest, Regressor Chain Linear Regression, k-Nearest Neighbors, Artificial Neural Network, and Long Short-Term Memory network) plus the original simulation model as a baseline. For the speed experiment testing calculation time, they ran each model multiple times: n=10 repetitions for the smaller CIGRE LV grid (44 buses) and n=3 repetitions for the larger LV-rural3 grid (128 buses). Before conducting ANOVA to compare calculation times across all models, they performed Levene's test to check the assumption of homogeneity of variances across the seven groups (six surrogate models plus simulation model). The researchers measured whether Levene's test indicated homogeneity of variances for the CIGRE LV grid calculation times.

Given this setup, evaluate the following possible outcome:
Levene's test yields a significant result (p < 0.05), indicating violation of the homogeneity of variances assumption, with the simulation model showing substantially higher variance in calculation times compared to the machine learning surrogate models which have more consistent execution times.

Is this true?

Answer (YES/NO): NO